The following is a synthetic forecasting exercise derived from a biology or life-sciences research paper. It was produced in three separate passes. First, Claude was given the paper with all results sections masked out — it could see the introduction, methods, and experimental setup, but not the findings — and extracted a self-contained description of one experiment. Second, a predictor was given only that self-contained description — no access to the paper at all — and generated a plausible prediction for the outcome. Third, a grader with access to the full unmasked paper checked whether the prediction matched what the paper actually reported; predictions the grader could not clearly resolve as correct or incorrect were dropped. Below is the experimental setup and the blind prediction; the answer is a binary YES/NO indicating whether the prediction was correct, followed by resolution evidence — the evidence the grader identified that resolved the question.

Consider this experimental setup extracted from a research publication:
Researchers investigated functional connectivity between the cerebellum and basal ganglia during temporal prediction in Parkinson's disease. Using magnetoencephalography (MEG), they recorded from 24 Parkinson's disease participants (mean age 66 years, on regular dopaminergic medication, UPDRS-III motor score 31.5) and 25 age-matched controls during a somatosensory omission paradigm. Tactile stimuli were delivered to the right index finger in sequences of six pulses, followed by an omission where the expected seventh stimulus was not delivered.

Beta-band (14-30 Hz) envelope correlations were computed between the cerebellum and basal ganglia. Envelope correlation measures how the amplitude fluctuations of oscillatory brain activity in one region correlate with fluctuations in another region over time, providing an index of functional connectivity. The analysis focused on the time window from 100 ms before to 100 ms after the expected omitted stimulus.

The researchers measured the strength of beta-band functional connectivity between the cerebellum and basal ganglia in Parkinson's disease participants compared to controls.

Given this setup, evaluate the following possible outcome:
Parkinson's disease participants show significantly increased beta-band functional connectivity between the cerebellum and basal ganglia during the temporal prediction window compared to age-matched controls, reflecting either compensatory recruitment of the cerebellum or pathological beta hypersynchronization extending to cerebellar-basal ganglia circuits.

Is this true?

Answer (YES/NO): NO